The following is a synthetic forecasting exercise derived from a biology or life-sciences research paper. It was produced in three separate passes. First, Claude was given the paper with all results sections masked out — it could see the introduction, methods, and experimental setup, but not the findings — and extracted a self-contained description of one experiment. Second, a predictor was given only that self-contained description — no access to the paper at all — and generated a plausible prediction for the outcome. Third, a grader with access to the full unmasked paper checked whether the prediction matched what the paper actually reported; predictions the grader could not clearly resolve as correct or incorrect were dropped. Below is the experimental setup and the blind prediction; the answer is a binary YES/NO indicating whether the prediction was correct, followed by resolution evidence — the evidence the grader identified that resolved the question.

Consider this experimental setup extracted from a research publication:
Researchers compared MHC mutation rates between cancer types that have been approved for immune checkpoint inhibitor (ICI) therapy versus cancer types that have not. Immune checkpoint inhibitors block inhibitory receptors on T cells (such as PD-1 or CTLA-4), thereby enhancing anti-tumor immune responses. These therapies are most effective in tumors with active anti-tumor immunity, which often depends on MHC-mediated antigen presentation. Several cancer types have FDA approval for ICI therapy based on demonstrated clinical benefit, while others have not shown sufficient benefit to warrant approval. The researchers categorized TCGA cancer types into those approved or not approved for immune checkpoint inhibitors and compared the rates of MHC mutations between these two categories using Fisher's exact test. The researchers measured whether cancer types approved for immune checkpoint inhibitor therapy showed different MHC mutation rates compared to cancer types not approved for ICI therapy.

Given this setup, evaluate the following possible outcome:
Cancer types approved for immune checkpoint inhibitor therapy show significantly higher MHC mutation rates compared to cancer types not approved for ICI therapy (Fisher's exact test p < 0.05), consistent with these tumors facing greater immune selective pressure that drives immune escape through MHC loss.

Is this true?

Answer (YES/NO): YES